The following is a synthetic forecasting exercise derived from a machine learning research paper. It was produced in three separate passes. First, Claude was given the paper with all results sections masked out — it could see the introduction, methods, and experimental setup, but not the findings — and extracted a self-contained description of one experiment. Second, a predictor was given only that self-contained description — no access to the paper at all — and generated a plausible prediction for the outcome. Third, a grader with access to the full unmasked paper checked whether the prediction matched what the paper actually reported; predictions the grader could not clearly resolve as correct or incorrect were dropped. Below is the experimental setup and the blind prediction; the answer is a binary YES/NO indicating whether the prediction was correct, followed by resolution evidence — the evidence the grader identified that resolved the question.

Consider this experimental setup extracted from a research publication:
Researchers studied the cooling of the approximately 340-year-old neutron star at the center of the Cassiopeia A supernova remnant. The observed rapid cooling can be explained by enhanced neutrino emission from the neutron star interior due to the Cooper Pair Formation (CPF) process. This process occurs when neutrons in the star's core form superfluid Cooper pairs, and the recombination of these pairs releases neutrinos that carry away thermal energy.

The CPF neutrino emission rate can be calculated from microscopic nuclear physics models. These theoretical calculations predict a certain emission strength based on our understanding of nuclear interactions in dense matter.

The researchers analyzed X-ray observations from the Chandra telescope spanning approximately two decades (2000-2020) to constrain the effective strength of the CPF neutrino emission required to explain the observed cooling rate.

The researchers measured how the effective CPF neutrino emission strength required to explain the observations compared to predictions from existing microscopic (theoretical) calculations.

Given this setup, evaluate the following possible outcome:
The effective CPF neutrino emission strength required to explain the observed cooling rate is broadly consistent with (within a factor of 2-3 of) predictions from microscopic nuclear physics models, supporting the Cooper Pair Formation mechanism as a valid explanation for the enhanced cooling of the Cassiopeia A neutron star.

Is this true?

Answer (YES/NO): NO